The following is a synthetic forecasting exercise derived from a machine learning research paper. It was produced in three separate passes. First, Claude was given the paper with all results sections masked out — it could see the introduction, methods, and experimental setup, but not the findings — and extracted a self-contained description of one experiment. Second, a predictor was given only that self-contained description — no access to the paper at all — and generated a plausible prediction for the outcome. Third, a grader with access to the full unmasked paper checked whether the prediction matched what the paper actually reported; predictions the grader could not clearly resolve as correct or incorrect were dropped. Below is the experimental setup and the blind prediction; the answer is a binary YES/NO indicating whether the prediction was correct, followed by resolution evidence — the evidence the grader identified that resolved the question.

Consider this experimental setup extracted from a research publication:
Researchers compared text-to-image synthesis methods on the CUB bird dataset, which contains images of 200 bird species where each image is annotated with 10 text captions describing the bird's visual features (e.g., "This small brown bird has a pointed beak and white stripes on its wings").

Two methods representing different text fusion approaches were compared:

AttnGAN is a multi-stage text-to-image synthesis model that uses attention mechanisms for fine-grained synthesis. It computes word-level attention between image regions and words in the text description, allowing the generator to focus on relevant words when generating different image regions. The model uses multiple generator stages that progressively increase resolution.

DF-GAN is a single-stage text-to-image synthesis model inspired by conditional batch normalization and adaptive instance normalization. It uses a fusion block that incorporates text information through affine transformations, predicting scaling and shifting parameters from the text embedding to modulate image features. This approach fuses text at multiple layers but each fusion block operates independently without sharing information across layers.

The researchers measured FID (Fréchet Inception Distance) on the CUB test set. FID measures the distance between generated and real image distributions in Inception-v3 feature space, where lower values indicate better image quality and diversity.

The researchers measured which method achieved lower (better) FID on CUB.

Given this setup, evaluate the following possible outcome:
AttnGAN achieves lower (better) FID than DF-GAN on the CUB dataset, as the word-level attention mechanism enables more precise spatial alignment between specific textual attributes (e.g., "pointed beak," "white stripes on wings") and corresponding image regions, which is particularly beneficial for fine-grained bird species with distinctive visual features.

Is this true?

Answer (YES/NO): NO